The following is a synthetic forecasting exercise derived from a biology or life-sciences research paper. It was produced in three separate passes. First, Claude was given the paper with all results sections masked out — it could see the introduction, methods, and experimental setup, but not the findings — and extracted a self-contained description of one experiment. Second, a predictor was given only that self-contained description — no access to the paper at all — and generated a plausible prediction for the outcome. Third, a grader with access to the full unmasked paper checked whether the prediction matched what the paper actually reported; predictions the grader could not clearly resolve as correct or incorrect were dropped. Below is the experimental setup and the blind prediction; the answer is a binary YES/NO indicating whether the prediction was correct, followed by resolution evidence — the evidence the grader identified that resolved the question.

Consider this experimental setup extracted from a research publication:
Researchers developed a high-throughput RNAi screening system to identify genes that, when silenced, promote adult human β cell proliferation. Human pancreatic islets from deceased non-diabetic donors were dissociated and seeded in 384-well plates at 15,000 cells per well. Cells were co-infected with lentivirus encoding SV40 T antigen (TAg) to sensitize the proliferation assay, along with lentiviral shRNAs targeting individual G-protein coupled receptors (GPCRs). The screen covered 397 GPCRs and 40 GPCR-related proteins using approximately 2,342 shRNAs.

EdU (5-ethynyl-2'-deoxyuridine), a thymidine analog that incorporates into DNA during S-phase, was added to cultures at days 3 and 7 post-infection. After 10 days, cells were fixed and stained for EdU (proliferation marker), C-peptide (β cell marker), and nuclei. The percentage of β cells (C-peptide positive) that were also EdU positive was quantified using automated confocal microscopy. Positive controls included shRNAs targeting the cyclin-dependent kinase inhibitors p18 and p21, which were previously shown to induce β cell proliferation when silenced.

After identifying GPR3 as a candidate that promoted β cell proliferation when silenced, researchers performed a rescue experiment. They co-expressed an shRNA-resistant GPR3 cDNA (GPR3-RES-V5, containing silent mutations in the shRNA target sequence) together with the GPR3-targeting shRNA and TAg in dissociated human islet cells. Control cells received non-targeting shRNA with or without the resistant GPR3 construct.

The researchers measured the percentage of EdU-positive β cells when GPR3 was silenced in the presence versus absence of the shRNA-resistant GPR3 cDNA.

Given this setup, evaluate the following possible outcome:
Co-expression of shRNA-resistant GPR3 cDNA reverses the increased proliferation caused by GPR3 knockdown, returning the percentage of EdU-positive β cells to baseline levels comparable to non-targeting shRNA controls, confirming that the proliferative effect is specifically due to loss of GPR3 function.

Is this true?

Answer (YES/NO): YES